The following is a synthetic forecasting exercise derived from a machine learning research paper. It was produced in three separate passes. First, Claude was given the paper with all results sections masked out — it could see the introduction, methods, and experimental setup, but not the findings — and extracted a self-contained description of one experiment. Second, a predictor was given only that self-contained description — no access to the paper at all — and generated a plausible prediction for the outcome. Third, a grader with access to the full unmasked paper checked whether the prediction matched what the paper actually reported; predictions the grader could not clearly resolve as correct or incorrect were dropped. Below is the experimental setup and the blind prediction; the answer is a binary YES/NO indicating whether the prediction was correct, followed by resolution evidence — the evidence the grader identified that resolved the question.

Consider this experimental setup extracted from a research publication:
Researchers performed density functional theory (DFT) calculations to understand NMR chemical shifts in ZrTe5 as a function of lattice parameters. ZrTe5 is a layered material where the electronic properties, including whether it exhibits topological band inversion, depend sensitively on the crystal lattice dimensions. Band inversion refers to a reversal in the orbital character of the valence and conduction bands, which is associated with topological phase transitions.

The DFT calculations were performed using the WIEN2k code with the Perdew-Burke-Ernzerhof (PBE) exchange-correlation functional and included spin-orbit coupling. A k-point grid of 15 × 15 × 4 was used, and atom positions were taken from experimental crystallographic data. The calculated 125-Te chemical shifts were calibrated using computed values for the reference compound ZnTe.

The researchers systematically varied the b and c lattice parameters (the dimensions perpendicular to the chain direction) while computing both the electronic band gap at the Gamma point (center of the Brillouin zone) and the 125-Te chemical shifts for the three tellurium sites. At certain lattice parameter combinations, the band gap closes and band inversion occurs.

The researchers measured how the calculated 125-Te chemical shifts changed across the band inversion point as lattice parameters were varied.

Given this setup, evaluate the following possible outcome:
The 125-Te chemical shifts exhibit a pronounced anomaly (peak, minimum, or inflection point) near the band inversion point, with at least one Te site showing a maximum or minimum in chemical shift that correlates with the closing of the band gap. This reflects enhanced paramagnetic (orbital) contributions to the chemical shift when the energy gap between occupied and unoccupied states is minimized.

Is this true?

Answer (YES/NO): NO